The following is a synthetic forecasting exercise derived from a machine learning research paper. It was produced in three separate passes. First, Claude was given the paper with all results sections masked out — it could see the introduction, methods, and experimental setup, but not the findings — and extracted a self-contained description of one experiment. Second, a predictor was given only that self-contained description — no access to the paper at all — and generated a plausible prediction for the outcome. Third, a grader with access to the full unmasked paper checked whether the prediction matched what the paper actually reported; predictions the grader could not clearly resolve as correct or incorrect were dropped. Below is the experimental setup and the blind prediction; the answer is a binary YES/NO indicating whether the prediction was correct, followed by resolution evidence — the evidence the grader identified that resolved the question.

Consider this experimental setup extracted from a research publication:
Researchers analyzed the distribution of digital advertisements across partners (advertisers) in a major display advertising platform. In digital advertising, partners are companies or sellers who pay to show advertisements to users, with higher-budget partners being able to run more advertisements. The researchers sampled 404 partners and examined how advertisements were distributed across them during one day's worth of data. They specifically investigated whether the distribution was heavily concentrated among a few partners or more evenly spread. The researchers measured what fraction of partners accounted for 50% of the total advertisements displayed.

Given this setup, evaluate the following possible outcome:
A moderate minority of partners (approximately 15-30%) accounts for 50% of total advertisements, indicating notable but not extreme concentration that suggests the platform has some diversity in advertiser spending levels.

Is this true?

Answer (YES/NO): NO